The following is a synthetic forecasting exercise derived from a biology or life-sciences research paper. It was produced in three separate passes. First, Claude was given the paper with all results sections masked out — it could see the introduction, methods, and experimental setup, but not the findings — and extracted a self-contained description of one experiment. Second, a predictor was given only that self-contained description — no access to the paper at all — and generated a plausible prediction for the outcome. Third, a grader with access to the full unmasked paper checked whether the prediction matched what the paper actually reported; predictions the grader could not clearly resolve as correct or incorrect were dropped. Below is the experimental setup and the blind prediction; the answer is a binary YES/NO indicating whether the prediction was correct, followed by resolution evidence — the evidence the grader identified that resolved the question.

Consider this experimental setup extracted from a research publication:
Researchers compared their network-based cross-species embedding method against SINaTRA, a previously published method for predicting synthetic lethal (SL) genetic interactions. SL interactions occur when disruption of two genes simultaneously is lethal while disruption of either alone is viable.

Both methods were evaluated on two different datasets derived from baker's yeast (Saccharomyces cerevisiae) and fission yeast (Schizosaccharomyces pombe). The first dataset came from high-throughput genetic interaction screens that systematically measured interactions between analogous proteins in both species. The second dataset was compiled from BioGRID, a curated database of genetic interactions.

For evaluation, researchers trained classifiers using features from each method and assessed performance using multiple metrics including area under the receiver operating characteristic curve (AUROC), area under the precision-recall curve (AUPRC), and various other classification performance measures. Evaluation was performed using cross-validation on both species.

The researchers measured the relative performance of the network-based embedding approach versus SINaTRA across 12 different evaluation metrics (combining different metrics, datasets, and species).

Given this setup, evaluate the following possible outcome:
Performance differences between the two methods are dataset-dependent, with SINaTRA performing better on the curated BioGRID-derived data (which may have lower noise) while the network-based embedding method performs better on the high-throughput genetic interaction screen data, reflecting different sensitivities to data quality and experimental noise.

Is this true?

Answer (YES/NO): NO